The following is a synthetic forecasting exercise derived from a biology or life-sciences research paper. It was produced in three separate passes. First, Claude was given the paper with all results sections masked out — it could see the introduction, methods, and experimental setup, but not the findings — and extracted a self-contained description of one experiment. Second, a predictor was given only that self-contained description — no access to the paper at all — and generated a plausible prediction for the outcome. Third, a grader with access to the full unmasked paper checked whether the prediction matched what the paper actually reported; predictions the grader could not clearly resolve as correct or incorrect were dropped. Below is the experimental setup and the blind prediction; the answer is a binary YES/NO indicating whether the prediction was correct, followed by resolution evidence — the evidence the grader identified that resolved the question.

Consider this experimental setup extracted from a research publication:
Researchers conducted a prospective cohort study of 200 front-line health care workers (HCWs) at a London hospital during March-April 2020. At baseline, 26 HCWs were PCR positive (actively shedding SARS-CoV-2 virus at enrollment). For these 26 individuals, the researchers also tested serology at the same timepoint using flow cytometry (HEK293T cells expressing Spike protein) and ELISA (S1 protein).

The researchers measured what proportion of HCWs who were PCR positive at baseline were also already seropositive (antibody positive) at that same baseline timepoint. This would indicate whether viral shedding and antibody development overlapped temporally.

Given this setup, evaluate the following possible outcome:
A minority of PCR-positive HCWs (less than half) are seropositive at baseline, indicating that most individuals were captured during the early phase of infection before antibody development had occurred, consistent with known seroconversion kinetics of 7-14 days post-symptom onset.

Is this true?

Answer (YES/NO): NO